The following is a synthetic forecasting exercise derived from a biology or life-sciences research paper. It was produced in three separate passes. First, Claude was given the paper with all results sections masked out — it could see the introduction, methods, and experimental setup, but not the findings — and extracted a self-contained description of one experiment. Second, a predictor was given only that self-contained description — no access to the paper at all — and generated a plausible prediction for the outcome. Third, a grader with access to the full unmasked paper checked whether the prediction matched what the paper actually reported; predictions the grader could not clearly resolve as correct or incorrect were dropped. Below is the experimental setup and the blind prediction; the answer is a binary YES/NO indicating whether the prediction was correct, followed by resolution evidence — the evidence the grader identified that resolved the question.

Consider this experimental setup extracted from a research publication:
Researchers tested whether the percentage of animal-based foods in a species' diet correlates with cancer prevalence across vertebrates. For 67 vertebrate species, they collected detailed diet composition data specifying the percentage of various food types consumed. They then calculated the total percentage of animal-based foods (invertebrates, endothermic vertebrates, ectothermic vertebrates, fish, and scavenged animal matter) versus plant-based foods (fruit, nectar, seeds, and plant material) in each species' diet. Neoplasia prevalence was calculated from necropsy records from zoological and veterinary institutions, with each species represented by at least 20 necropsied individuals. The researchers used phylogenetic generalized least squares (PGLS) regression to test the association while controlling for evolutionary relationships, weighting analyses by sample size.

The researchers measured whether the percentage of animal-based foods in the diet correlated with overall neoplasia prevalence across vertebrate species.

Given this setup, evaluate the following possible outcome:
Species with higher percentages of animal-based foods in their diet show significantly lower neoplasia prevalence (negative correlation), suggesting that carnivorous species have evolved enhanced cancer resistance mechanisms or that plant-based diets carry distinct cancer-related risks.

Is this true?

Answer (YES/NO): NO